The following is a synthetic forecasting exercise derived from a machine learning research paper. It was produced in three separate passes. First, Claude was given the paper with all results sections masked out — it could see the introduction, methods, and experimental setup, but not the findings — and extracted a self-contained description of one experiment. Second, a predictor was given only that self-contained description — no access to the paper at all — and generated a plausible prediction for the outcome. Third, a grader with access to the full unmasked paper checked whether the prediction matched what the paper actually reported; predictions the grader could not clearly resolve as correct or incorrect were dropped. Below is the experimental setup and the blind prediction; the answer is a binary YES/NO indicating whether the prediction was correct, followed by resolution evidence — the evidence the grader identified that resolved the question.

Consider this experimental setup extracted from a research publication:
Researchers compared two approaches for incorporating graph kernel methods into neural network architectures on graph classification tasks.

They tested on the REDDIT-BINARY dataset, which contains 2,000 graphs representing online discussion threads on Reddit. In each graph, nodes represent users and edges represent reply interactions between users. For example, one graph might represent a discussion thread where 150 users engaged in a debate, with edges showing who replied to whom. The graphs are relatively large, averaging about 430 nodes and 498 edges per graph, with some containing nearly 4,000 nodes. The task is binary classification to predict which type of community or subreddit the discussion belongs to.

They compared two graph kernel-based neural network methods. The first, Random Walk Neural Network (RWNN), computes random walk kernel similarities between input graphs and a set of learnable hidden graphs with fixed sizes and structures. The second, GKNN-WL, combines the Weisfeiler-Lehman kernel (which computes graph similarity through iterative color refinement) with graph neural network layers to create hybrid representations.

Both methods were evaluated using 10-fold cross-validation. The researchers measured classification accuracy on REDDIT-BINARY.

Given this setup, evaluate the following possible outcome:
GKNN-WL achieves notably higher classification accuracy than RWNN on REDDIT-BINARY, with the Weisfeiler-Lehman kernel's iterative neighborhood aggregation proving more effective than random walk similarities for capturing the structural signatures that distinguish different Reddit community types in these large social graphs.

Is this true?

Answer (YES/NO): NO